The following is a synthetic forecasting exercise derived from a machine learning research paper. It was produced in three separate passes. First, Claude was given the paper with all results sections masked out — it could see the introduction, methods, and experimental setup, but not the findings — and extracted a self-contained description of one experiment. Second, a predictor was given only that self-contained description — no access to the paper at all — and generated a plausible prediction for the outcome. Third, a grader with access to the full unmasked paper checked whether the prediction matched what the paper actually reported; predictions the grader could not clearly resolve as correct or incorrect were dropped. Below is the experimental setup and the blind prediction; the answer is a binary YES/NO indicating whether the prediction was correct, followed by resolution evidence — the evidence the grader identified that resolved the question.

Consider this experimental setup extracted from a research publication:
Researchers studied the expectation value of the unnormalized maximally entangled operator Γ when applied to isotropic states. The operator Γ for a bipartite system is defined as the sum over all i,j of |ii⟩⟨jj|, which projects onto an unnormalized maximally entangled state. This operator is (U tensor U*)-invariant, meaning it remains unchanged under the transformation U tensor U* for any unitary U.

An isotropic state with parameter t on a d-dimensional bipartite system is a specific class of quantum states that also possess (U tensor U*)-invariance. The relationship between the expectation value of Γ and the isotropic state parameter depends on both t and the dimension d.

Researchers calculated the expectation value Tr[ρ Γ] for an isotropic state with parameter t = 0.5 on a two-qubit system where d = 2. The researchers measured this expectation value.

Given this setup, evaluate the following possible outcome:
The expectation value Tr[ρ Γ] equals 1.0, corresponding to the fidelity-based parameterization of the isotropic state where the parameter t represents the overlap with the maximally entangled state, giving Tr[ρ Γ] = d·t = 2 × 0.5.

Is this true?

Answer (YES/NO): YES